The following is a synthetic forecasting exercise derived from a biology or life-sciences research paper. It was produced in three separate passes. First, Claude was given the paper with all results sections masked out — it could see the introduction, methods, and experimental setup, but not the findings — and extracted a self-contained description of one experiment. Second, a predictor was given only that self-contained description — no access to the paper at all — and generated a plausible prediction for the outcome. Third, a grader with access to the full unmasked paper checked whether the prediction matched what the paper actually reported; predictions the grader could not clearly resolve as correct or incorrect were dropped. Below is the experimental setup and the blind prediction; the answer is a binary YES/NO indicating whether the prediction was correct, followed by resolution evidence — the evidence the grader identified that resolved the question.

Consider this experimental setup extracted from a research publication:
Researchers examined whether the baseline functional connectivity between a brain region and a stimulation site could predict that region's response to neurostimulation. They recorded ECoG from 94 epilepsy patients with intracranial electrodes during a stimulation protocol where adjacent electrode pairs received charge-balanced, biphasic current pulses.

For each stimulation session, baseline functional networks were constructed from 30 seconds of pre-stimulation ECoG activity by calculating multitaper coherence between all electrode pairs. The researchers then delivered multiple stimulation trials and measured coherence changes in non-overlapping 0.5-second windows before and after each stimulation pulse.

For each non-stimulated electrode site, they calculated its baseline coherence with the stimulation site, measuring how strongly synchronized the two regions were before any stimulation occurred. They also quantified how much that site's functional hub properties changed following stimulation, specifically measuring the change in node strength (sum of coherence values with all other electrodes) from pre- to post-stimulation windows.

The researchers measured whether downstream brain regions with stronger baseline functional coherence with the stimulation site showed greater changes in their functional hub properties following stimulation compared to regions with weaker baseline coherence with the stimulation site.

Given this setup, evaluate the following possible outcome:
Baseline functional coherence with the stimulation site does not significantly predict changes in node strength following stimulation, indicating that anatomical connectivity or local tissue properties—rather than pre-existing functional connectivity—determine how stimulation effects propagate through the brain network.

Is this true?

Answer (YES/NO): NO